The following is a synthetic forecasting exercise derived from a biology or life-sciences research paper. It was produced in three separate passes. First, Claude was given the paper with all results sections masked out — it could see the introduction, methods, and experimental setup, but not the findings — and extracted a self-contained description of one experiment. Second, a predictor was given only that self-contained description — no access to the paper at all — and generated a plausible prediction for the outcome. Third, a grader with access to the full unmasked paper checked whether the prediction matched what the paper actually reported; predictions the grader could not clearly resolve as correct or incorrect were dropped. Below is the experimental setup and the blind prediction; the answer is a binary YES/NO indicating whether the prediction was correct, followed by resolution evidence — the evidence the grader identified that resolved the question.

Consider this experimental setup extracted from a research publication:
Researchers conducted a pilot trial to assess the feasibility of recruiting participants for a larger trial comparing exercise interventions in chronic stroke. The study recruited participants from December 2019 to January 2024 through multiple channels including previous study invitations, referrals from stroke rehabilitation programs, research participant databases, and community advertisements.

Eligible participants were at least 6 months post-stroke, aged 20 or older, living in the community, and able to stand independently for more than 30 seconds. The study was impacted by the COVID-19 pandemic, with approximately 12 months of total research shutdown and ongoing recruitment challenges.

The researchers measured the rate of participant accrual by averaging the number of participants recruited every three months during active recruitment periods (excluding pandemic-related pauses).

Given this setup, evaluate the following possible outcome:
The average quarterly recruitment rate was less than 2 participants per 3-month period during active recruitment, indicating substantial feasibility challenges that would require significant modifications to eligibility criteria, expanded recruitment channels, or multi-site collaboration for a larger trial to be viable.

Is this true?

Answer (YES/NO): NO